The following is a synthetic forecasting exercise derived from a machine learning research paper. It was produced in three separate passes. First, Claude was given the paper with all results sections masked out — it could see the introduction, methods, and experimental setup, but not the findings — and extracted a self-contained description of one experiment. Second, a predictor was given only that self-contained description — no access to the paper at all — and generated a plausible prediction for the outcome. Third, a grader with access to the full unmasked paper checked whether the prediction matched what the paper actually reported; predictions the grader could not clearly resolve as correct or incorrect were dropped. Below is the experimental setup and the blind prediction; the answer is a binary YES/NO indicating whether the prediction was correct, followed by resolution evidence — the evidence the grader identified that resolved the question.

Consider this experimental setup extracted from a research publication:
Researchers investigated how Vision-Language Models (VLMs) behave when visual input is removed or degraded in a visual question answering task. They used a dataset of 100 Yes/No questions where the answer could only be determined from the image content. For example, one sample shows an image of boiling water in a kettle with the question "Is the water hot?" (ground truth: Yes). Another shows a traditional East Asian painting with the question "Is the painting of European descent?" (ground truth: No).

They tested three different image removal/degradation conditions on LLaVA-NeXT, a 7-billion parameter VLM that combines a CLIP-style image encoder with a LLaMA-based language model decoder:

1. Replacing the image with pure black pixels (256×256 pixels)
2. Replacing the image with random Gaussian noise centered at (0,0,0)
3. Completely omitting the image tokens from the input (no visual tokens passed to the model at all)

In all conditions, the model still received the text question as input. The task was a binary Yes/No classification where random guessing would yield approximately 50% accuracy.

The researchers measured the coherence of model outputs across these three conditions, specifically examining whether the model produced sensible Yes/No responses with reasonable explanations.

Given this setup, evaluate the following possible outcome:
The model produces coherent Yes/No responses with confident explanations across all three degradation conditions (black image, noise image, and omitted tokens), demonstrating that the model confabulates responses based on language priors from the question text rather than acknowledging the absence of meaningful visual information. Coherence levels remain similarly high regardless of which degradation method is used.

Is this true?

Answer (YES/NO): NO